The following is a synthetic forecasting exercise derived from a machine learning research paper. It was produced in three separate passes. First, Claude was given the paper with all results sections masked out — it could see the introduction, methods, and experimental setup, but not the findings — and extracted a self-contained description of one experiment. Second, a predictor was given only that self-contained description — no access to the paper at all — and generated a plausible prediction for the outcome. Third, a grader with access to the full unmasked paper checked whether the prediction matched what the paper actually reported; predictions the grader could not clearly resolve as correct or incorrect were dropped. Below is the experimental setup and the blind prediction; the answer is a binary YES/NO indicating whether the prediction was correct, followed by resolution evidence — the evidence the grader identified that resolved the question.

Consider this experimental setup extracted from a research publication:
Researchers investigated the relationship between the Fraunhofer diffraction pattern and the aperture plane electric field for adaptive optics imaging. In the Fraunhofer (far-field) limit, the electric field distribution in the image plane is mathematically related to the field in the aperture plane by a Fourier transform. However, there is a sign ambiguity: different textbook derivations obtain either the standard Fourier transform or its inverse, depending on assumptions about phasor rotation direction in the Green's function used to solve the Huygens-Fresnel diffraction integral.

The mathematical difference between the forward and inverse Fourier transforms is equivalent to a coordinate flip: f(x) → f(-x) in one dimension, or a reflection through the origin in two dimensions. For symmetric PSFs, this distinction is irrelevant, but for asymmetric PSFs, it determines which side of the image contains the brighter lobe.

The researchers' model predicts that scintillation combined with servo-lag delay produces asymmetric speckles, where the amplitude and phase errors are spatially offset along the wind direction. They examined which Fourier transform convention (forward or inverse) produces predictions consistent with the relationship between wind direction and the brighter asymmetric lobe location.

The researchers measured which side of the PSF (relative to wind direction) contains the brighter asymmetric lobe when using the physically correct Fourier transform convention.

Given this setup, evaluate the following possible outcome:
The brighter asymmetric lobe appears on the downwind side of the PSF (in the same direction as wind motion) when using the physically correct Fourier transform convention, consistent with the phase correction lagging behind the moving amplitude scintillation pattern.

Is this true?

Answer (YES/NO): NO